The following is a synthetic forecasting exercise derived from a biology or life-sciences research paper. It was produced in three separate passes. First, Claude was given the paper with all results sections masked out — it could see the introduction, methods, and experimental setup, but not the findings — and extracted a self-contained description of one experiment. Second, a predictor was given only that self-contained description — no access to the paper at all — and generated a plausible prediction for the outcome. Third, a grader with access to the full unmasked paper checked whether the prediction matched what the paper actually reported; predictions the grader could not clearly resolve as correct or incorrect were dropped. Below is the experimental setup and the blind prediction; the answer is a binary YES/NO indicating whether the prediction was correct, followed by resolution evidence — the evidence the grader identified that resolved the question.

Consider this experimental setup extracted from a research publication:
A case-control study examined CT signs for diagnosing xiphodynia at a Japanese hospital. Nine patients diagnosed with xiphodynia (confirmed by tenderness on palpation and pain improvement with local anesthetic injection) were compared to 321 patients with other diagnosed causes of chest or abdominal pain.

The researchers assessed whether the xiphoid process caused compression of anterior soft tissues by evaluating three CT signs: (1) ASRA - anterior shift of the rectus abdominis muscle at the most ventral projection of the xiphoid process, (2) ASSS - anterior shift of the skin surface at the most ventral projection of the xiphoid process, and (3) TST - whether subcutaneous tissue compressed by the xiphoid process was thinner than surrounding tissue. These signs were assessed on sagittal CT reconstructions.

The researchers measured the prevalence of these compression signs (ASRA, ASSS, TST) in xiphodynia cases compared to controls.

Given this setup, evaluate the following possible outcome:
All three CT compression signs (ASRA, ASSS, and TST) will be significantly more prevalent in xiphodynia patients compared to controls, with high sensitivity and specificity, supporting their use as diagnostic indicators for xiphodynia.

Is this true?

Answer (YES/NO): NO